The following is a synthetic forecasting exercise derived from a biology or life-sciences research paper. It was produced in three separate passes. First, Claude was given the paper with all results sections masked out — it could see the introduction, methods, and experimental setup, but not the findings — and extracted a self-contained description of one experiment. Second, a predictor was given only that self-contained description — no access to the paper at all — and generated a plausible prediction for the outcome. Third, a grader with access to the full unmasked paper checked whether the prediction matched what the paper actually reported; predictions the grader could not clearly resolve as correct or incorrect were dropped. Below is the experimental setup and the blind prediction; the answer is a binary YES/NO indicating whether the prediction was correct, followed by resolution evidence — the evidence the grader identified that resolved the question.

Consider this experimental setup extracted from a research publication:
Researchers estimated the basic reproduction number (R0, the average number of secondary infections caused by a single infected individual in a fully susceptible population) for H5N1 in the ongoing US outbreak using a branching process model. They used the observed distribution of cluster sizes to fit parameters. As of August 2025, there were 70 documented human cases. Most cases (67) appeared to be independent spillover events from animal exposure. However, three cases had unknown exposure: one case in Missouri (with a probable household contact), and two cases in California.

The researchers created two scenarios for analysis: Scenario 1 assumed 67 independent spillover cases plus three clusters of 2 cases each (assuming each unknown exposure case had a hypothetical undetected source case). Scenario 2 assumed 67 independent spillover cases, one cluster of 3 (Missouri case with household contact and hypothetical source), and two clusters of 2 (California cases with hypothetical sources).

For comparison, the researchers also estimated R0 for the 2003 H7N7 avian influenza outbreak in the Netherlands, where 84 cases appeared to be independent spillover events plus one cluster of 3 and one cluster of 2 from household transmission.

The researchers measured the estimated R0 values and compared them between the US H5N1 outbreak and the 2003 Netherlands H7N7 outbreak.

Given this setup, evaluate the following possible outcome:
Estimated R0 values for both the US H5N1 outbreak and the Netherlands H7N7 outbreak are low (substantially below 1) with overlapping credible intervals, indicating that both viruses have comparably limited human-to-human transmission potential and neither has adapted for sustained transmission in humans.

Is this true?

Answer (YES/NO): YES